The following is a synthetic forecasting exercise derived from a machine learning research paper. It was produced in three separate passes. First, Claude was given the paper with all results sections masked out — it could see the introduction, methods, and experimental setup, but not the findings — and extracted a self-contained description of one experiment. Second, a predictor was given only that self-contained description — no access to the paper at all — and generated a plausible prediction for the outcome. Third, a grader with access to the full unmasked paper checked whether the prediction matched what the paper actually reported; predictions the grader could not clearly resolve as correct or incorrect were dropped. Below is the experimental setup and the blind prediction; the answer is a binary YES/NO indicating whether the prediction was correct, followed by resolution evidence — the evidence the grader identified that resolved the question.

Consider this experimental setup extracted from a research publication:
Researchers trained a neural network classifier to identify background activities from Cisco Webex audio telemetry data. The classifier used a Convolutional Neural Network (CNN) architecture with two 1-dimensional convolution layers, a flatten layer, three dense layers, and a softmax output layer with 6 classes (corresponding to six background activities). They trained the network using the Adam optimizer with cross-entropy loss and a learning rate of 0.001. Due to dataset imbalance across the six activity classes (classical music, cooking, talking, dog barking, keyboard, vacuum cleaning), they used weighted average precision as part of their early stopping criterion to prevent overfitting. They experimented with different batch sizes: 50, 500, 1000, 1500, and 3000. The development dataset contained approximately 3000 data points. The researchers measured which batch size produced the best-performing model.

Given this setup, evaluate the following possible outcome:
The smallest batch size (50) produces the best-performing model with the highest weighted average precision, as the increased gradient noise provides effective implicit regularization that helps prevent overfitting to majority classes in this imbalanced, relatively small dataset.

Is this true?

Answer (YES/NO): NO